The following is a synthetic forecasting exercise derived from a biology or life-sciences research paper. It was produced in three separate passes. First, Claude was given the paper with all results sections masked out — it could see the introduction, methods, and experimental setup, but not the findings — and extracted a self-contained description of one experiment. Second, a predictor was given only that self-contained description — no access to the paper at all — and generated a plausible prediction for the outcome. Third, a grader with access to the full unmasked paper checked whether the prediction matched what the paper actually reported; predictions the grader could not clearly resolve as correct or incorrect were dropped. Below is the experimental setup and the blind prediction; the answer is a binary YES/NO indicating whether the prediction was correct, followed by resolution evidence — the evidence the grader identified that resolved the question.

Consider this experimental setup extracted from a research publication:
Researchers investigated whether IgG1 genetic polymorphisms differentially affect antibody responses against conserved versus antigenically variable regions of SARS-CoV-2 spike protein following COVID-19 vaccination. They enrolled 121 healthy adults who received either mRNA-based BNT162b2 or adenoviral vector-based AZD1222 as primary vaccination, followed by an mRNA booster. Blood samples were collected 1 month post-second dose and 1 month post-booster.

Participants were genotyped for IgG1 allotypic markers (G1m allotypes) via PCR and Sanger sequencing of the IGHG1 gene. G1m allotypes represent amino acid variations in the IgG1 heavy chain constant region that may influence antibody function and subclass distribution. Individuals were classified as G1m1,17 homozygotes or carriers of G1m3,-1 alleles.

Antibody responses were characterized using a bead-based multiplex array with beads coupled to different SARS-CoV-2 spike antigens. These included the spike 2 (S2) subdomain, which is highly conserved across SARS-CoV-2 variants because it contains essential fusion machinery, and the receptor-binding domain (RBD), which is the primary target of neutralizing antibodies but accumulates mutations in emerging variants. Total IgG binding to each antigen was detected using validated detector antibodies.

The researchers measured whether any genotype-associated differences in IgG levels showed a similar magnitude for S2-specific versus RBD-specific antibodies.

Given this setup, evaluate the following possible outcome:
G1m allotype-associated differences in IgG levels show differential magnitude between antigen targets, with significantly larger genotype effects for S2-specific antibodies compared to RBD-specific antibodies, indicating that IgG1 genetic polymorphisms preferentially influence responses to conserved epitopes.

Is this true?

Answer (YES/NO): YES